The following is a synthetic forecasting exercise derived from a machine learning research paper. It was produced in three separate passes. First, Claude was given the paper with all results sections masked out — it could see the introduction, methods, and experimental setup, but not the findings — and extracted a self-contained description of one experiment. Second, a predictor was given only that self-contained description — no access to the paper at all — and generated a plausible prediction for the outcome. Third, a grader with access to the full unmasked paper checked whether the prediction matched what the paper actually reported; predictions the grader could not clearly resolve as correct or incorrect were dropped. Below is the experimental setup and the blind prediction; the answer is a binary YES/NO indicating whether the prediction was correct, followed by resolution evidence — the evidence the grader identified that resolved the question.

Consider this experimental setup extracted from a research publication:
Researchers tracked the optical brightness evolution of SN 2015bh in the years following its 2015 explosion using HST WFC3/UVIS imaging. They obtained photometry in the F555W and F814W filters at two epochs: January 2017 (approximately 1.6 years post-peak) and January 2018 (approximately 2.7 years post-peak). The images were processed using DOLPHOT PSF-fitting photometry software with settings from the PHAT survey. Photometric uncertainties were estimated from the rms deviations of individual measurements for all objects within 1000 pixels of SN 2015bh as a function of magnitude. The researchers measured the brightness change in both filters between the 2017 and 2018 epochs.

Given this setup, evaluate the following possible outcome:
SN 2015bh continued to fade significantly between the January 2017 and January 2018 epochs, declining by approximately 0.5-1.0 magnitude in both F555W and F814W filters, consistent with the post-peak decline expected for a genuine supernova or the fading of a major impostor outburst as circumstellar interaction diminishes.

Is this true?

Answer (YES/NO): NO